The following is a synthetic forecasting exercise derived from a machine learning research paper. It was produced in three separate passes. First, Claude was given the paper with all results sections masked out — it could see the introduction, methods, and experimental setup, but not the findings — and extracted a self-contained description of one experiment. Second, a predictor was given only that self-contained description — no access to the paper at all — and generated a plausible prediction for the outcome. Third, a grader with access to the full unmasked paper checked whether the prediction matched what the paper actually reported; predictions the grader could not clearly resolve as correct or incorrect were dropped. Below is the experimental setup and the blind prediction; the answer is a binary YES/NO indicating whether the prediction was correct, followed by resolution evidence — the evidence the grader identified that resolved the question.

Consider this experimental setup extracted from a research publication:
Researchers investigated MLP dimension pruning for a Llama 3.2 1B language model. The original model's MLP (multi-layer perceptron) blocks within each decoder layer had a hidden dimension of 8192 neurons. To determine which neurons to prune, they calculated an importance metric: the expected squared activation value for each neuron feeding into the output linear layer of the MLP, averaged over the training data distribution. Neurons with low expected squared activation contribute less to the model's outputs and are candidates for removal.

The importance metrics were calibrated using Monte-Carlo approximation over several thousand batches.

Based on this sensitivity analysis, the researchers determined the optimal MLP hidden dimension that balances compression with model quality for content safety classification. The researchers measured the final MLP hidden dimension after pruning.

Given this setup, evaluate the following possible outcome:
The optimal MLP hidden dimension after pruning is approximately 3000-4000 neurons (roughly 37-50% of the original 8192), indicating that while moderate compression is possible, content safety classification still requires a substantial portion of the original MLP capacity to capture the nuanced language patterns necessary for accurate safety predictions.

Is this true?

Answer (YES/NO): NO